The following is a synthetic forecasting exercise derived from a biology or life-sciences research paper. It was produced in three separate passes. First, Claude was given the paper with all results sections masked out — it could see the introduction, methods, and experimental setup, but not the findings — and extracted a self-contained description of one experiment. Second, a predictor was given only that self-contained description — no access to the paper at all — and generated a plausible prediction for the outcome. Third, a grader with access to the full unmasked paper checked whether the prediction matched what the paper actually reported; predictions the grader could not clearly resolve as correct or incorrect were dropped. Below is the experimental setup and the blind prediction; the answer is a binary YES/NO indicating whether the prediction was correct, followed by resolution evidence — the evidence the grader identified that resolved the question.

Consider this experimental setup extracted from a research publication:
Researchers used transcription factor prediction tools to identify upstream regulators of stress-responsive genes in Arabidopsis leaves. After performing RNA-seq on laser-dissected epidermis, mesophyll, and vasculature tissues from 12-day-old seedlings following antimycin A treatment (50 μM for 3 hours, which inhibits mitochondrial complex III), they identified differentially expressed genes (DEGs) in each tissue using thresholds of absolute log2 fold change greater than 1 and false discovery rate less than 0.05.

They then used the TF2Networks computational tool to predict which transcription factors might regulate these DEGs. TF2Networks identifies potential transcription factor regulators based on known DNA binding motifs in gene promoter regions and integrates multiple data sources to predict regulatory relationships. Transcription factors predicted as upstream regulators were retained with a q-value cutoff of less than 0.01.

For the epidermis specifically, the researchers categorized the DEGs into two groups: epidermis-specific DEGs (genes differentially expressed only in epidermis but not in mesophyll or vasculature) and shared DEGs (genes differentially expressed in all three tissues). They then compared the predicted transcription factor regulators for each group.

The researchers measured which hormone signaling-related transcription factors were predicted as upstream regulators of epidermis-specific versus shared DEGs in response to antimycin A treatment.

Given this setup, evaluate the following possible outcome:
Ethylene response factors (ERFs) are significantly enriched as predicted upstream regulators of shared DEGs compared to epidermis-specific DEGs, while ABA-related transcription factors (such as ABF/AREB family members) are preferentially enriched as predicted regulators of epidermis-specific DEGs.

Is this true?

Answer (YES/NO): NO